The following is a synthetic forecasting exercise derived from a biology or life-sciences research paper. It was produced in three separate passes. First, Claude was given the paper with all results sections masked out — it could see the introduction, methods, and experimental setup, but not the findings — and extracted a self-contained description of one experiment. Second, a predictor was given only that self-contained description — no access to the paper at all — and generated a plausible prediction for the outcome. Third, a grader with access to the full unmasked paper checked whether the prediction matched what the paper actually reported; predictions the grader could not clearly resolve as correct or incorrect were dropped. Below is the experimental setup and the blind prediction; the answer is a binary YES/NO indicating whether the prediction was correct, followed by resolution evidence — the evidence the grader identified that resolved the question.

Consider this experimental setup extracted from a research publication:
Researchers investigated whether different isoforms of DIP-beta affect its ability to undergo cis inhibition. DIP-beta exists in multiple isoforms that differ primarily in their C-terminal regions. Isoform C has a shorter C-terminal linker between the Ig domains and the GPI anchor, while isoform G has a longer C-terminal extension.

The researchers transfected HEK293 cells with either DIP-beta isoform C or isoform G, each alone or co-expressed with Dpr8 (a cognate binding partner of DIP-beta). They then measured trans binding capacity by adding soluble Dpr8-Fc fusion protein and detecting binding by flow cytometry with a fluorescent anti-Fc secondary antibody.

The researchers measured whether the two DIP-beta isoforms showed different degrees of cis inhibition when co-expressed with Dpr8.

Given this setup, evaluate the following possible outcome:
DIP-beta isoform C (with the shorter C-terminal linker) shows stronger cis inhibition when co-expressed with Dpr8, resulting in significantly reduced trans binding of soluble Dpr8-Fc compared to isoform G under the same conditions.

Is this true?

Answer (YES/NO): NO